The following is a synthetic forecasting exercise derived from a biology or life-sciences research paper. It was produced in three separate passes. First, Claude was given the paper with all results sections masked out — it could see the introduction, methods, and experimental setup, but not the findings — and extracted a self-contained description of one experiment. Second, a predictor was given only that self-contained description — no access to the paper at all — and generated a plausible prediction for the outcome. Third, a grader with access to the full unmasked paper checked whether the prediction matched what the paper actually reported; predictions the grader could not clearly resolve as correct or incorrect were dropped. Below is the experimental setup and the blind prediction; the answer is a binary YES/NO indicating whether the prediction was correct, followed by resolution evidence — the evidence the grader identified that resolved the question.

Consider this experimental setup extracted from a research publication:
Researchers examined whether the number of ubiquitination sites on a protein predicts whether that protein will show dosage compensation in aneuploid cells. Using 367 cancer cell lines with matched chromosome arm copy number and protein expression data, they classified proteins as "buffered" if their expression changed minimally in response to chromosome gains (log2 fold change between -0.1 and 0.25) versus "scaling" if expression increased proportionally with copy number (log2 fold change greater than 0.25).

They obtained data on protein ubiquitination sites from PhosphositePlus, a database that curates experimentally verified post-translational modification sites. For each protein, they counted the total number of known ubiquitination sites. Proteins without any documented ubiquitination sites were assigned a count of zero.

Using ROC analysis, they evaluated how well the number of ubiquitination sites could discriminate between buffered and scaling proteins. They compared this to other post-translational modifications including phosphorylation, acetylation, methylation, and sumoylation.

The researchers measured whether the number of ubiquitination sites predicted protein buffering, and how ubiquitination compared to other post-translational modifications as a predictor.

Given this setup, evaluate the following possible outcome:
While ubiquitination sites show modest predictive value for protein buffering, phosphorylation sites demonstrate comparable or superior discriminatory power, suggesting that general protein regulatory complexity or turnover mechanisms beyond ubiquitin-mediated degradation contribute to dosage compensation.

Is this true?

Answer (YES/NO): NO